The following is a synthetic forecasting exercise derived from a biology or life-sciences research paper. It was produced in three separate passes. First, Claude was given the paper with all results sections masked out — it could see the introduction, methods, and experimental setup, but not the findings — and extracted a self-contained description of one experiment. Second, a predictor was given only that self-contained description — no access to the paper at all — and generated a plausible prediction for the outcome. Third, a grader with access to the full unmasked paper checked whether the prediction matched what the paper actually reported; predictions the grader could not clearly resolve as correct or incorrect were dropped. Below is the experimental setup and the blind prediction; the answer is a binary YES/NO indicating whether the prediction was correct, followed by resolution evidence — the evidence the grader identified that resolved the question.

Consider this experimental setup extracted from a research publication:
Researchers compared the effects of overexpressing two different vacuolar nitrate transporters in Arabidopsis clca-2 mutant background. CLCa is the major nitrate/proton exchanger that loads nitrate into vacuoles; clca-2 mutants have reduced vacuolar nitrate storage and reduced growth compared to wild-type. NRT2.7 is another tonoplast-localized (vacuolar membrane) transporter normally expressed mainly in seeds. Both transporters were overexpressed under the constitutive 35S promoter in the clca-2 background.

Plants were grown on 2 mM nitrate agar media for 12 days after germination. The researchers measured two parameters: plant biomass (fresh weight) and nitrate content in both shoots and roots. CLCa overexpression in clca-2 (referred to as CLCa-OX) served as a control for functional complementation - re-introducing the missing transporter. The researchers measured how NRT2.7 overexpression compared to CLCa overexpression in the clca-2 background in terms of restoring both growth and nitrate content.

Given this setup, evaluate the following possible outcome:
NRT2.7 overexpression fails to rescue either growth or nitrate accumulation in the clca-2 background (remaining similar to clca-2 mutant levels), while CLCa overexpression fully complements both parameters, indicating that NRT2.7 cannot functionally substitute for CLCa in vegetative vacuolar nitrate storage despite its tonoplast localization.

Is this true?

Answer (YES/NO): NO